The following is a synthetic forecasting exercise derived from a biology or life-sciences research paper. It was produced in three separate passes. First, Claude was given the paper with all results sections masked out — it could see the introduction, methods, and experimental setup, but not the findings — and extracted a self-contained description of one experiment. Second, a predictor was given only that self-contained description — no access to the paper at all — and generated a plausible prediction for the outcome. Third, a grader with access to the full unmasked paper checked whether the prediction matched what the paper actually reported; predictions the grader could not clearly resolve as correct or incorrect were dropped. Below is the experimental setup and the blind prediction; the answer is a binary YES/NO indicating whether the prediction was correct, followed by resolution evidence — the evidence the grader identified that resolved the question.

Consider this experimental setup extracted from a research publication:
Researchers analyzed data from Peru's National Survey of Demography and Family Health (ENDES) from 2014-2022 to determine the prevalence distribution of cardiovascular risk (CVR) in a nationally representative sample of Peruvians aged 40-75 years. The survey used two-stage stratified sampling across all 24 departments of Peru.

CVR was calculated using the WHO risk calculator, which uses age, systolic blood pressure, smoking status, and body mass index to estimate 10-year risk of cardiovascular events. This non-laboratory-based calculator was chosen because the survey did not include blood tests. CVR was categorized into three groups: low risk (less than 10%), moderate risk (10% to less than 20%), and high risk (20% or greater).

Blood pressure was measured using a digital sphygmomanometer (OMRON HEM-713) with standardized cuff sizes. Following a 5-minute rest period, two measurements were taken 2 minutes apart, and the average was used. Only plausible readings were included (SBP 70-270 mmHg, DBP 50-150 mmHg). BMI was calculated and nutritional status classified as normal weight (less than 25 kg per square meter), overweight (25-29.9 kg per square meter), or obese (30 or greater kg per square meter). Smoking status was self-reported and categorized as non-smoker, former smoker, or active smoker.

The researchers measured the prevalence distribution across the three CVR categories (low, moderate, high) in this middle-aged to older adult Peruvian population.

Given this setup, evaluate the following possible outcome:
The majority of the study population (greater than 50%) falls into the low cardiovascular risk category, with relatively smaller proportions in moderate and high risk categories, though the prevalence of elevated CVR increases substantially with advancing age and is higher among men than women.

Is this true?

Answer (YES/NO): YES